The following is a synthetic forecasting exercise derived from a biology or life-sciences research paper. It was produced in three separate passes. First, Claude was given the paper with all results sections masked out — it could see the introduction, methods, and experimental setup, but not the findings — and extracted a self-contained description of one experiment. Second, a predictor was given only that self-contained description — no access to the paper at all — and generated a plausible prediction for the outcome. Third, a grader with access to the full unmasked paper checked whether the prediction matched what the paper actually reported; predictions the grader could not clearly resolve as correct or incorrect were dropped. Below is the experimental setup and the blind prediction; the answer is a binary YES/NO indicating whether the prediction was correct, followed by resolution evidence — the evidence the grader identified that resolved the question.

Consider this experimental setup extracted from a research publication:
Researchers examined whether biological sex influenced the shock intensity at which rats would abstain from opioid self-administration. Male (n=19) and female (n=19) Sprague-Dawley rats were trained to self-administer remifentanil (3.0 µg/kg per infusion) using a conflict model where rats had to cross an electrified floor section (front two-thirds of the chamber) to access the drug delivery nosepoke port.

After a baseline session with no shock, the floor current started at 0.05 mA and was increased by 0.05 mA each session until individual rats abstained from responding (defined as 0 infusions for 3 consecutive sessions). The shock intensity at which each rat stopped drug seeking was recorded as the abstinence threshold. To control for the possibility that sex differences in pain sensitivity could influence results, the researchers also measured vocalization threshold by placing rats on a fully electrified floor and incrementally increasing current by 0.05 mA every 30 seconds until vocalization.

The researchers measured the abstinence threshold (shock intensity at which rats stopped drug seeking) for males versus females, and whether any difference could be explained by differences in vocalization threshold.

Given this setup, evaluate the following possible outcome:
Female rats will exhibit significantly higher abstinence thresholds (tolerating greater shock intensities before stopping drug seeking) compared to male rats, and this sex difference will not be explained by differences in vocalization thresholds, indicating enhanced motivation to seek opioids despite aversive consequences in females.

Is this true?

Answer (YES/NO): YES